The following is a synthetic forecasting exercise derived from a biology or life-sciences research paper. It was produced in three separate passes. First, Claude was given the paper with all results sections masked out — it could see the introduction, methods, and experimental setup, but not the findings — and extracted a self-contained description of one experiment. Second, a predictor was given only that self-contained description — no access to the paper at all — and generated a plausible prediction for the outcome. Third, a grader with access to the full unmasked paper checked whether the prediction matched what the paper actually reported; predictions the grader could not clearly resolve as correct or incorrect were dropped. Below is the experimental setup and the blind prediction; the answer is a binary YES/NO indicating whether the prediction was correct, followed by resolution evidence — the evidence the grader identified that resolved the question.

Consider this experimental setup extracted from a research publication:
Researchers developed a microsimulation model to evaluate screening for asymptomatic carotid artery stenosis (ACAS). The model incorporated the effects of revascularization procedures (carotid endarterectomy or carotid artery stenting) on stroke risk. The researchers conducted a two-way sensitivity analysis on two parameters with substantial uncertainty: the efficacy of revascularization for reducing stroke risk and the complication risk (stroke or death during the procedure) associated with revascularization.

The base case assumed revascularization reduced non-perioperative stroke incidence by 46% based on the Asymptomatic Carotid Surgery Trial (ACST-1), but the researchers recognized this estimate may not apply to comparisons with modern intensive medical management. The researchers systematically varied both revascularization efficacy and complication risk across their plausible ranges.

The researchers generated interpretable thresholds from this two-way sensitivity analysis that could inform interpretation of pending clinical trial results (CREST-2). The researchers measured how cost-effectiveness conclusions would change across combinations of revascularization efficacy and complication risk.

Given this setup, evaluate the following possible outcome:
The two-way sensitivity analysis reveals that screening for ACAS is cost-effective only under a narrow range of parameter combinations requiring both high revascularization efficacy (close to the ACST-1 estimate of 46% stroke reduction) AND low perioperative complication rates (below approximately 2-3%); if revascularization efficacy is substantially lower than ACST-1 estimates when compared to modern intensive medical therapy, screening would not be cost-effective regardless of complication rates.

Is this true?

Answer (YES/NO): NO